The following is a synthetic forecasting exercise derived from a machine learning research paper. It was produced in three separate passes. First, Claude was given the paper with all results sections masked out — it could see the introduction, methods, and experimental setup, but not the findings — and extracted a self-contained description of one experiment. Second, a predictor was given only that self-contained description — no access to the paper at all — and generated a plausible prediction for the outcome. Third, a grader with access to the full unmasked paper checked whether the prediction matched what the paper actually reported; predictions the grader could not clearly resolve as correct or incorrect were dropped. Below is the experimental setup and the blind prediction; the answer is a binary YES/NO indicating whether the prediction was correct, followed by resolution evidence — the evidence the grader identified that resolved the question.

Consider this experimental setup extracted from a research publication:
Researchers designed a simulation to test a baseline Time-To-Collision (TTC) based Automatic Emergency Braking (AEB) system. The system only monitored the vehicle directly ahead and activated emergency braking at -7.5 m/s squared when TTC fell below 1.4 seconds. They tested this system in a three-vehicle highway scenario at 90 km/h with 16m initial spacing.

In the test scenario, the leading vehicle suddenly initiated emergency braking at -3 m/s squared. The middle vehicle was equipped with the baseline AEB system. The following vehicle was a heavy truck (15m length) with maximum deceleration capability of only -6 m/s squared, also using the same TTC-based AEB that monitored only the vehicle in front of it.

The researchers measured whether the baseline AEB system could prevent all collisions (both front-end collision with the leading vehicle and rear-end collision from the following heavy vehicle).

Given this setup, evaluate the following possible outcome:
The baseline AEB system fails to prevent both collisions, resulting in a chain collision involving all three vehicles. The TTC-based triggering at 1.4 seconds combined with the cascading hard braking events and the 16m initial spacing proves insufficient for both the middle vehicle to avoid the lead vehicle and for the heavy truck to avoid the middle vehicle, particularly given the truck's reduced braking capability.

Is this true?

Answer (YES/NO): NO